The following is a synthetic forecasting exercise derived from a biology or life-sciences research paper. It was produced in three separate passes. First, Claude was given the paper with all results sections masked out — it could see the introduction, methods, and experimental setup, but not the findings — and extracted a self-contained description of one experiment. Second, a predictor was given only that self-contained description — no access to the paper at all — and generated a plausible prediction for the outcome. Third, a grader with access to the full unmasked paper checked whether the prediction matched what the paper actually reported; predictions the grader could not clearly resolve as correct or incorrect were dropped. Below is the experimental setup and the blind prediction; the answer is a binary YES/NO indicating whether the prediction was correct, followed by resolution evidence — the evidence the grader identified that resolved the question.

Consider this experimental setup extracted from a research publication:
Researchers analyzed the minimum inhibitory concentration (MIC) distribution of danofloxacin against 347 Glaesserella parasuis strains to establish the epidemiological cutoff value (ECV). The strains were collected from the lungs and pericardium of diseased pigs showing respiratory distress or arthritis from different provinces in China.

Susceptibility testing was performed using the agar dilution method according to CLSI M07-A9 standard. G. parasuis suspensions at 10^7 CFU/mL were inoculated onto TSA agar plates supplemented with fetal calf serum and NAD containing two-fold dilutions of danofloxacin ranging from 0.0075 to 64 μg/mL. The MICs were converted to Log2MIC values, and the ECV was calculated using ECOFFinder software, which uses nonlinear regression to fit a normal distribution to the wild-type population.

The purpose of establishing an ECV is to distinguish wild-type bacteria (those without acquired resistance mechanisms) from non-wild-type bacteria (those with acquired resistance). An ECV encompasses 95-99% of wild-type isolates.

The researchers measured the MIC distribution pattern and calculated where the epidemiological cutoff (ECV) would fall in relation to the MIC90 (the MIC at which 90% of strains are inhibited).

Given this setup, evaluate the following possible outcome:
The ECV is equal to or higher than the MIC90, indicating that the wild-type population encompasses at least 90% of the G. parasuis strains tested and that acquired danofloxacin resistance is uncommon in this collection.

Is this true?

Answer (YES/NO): YES